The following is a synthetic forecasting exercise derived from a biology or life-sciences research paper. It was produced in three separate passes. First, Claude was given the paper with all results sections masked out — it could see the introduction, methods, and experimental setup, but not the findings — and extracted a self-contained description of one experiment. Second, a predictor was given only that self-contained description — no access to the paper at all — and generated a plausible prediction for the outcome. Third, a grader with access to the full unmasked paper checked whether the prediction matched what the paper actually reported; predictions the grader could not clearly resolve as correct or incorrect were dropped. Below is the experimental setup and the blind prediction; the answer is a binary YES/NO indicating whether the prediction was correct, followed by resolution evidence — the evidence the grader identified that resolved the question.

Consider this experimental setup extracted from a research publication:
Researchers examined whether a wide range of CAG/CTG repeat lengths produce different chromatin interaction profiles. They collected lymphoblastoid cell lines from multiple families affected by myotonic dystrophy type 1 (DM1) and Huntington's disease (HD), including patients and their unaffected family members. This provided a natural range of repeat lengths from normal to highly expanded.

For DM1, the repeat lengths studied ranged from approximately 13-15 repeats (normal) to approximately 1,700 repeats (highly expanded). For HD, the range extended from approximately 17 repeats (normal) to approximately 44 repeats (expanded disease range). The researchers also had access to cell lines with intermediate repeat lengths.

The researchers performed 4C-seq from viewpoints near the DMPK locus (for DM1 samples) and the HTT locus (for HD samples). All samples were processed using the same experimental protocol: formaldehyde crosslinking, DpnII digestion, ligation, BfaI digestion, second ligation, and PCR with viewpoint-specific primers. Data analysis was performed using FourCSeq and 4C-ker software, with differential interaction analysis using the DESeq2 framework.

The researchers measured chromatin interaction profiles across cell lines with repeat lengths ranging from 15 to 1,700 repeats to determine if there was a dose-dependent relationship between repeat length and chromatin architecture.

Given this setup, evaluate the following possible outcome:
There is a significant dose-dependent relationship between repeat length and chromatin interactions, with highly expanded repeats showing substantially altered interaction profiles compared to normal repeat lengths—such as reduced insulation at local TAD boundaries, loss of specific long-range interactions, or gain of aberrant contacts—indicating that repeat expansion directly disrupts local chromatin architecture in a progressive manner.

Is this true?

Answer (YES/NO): NO